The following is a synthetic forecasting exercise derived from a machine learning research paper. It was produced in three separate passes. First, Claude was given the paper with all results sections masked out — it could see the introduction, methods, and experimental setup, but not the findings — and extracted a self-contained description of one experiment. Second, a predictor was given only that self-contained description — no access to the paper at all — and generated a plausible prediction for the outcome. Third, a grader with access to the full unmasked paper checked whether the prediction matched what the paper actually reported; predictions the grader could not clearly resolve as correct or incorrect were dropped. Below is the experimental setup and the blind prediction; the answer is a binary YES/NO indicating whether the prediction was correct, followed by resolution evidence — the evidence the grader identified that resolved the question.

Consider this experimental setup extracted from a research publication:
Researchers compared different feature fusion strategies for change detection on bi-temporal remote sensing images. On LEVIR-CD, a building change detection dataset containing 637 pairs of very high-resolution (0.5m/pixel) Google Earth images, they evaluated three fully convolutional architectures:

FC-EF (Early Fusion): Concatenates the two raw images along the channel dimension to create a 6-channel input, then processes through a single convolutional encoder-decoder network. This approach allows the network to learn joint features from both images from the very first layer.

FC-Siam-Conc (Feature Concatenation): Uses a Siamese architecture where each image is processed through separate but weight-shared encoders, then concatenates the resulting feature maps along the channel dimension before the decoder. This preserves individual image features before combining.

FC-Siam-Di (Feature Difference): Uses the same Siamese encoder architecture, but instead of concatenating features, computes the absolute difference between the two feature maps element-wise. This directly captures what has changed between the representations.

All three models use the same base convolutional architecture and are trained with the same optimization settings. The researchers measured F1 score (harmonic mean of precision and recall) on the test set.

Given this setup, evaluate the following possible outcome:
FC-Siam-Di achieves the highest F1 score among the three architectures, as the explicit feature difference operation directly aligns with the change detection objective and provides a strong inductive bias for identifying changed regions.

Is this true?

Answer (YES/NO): YES